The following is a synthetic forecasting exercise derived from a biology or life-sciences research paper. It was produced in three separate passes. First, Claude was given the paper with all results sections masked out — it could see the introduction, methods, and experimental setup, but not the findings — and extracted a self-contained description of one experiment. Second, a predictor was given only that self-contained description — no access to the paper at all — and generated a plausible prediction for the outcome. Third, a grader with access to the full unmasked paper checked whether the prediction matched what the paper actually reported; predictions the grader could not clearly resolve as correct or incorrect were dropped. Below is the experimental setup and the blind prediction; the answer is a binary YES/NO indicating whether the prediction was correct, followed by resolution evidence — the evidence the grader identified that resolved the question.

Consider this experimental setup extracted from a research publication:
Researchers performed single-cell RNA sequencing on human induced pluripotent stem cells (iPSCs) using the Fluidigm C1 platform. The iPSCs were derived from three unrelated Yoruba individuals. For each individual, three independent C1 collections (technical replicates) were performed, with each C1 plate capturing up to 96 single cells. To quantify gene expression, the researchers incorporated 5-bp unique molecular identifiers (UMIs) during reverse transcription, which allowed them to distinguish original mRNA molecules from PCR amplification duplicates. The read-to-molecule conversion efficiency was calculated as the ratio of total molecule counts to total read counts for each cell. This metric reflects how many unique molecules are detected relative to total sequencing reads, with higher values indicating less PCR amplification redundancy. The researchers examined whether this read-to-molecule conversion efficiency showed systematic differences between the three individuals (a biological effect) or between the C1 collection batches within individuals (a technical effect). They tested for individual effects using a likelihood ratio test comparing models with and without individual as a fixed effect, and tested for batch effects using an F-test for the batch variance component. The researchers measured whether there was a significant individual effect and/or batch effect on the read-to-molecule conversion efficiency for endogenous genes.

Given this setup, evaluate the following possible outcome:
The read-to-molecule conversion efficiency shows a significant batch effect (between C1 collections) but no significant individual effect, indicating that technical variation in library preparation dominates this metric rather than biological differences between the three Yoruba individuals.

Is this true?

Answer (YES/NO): NO